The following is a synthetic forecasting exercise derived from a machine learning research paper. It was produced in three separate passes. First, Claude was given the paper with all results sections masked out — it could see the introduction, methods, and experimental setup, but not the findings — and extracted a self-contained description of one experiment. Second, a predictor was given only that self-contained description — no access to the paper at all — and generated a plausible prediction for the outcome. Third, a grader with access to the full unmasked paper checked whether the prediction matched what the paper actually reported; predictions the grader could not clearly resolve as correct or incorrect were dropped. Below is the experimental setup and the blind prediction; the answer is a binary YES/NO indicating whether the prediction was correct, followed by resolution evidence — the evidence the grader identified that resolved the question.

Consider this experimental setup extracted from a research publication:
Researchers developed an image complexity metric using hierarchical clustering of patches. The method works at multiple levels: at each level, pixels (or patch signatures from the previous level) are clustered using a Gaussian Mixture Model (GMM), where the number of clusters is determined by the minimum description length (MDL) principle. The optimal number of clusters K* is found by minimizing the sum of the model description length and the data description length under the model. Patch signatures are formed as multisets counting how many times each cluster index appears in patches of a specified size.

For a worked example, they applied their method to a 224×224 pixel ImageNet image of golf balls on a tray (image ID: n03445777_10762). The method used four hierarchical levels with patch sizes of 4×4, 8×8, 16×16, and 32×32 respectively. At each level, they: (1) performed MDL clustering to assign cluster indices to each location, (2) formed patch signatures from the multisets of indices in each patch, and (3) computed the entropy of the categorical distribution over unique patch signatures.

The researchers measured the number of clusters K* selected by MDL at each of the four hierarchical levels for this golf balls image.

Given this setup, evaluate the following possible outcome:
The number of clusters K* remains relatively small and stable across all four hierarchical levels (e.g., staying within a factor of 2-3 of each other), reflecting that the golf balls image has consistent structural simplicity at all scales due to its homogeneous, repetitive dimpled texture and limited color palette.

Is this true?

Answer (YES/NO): YES